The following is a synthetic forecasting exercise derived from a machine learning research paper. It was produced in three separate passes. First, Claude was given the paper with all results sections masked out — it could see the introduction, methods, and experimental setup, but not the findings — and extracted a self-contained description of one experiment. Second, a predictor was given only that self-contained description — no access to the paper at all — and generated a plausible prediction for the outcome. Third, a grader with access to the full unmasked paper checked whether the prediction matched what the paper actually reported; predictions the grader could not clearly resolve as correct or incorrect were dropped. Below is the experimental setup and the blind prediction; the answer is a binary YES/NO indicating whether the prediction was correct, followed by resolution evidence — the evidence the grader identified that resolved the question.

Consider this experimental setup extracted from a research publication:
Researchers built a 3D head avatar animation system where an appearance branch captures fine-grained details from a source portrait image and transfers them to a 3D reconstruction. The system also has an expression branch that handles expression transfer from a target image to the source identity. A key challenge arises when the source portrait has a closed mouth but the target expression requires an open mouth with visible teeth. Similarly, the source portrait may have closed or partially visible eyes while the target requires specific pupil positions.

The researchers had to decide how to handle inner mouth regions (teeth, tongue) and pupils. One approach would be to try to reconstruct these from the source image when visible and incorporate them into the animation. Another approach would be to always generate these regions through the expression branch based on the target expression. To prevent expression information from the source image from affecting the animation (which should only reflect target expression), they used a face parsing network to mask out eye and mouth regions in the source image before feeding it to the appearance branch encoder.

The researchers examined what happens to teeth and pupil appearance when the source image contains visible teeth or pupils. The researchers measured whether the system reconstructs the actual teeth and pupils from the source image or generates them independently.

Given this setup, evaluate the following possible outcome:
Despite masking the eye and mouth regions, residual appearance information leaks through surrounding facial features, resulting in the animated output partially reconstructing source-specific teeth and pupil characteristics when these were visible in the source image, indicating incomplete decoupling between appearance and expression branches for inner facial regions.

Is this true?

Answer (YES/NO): NO